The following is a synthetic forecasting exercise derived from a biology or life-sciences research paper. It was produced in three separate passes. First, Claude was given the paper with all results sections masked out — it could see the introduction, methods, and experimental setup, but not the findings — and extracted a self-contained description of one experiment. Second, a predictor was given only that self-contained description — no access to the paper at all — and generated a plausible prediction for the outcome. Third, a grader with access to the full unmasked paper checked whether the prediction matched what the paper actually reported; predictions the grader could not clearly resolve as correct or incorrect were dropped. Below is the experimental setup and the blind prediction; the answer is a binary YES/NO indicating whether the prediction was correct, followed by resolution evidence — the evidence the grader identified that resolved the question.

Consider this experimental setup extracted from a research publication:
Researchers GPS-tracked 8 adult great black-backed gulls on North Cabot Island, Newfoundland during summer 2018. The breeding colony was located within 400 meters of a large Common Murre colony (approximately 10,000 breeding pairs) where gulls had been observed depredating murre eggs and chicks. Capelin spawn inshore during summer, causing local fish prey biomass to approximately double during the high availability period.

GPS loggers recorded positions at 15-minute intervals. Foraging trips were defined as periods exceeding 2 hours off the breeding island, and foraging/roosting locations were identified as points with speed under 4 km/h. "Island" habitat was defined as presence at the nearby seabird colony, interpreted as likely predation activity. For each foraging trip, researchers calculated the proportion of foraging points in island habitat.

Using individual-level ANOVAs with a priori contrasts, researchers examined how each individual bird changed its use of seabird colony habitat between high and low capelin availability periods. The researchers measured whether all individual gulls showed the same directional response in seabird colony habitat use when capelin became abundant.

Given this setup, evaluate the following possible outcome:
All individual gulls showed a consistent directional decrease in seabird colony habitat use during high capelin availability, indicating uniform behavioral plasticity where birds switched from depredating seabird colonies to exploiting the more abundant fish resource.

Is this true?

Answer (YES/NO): NO